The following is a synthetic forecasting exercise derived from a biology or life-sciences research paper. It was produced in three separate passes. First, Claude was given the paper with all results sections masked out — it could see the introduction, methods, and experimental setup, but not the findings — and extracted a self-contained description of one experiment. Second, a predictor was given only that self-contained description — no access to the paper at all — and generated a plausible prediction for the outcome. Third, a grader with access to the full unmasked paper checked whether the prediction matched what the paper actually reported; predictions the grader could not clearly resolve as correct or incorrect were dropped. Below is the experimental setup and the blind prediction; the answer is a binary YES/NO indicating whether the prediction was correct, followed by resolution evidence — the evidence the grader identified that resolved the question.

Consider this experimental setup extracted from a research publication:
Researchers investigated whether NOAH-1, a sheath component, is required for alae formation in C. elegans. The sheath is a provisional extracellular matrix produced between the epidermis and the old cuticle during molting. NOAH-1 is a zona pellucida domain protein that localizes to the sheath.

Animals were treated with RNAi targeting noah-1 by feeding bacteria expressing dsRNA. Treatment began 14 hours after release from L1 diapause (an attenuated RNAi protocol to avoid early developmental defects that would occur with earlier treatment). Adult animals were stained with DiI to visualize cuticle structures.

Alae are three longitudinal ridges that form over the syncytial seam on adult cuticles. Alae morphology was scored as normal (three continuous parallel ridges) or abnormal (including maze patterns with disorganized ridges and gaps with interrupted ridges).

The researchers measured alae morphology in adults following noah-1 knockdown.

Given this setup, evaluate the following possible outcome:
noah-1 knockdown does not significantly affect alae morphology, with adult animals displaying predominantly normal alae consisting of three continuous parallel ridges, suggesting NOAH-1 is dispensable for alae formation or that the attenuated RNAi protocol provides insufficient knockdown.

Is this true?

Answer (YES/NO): NO